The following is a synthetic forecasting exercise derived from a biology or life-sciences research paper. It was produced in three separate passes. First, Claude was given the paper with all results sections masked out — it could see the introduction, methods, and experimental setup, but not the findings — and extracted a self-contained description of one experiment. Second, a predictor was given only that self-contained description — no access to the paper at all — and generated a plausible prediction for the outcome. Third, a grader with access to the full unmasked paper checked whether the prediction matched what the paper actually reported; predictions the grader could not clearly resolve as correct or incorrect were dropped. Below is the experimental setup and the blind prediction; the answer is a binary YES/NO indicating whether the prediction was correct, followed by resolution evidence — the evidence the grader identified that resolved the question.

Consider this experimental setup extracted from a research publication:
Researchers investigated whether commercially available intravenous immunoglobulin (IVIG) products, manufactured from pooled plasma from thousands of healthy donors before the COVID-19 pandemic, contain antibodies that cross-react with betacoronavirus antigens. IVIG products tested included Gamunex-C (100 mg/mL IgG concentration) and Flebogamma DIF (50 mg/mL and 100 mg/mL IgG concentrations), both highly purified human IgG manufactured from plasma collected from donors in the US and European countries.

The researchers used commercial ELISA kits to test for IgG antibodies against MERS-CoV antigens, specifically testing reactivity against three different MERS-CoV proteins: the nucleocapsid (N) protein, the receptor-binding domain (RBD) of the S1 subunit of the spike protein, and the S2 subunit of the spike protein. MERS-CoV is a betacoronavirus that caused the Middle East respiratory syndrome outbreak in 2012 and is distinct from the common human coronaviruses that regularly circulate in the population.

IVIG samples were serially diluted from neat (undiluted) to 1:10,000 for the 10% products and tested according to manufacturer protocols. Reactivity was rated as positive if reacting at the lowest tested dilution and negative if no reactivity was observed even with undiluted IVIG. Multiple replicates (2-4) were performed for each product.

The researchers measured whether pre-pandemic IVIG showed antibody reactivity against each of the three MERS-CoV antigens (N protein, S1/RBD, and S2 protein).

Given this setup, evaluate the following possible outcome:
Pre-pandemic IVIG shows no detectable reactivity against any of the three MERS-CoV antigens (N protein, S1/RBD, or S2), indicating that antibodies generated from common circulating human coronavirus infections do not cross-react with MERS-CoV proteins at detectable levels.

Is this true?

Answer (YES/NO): NO